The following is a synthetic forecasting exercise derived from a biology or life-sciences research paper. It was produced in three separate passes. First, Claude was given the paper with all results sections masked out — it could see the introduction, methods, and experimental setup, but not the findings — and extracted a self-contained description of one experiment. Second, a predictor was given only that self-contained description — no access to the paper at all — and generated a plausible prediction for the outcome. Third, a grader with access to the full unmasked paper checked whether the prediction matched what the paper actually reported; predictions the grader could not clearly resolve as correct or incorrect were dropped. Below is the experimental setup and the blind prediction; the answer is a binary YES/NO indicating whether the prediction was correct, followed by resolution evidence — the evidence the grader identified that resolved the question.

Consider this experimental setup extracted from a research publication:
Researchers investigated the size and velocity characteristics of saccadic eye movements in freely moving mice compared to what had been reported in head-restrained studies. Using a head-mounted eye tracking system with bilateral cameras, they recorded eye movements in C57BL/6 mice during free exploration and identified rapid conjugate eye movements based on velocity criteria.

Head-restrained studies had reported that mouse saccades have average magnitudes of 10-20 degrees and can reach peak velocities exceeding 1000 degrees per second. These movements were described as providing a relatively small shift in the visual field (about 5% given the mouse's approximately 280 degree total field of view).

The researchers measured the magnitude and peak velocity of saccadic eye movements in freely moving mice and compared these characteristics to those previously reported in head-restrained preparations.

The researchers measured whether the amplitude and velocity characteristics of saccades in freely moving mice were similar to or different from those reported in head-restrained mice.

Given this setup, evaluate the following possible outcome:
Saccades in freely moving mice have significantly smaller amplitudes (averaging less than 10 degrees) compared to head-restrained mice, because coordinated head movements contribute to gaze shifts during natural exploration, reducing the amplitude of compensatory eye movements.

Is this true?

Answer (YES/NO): NO